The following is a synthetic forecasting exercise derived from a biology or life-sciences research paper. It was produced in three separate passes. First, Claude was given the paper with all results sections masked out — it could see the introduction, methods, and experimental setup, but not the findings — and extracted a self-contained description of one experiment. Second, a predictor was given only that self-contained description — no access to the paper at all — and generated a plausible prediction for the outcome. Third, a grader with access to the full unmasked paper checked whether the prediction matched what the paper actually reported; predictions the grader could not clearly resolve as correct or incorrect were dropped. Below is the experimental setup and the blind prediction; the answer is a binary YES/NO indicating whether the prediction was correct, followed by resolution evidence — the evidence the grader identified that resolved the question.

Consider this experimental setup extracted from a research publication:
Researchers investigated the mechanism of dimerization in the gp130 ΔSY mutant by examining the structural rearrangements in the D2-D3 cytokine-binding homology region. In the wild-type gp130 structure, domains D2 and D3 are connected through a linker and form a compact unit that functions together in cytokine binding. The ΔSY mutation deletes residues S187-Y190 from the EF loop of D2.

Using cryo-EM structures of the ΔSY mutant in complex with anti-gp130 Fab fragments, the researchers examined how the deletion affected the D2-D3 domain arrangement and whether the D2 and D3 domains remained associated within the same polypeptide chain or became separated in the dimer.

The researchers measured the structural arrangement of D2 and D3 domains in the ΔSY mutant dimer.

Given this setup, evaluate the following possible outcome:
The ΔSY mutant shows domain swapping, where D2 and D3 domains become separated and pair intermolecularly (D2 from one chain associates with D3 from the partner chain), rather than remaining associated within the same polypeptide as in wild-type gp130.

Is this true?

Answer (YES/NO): NO